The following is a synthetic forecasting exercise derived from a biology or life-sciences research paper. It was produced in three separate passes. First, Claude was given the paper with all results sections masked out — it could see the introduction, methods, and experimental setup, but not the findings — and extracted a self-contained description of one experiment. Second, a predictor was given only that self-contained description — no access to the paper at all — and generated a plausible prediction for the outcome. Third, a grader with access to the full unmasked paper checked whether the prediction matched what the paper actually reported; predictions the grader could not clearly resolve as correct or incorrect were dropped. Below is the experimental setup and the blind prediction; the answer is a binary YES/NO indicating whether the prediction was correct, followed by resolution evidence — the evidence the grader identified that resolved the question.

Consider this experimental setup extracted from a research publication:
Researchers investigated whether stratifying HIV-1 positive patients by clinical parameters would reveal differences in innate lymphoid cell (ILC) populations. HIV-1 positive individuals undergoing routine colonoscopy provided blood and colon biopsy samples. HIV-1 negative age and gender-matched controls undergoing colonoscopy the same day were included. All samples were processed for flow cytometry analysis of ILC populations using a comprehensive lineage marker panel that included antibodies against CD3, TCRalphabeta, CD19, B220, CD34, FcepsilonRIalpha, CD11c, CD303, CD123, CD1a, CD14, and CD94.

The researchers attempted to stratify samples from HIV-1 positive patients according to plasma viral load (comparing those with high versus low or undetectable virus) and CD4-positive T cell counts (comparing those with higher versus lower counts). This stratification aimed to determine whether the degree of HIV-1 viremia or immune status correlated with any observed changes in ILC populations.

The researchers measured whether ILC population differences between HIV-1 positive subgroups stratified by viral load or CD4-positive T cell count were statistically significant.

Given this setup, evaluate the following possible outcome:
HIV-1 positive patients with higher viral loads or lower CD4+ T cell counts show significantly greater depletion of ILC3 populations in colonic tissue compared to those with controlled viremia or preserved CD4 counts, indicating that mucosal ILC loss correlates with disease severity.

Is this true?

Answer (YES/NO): NO